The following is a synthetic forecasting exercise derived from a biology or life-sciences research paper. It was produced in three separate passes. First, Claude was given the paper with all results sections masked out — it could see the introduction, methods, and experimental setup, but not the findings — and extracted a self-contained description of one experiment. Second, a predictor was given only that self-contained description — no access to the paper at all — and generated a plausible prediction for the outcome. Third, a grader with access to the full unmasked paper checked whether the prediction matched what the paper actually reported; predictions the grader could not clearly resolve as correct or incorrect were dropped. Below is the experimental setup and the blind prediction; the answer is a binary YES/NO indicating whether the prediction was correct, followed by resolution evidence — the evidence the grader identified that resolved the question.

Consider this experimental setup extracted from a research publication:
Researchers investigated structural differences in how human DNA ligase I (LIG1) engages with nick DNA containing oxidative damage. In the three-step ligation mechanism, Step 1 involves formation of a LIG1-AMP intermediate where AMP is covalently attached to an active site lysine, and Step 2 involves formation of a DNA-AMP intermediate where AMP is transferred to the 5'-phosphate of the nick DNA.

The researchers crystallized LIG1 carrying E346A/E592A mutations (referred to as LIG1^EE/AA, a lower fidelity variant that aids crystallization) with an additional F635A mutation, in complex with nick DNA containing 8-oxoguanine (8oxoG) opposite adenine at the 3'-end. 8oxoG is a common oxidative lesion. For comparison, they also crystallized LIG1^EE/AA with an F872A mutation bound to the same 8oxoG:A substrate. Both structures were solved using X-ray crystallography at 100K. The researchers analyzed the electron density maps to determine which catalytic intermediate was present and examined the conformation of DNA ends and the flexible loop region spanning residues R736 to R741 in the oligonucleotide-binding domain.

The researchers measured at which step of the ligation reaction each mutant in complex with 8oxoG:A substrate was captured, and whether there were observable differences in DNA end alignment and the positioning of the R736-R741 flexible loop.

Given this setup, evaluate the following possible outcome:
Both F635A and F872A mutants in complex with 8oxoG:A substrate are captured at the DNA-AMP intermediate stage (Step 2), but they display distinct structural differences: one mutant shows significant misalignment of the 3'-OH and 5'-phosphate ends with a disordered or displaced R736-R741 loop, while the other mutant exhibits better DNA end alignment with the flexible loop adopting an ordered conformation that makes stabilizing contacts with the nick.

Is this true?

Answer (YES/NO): NO